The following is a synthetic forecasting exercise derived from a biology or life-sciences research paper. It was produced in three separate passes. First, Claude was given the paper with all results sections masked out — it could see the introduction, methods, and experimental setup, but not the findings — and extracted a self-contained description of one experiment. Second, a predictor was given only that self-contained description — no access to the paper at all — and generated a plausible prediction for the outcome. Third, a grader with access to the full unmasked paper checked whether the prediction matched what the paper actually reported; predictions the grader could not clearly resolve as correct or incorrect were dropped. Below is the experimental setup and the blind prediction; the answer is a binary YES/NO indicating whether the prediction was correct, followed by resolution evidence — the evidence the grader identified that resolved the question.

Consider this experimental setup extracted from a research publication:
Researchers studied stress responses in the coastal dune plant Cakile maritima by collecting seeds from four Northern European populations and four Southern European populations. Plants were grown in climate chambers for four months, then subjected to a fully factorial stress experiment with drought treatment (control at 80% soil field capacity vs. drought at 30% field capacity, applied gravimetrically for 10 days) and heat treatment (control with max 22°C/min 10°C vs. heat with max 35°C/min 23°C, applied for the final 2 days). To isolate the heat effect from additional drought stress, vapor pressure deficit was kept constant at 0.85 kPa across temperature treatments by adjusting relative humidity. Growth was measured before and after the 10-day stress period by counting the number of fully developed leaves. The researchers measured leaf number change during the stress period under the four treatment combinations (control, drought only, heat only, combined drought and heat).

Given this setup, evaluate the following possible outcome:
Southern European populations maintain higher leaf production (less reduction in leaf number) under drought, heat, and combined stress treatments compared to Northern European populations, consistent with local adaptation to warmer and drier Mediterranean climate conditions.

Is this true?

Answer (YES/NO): NO